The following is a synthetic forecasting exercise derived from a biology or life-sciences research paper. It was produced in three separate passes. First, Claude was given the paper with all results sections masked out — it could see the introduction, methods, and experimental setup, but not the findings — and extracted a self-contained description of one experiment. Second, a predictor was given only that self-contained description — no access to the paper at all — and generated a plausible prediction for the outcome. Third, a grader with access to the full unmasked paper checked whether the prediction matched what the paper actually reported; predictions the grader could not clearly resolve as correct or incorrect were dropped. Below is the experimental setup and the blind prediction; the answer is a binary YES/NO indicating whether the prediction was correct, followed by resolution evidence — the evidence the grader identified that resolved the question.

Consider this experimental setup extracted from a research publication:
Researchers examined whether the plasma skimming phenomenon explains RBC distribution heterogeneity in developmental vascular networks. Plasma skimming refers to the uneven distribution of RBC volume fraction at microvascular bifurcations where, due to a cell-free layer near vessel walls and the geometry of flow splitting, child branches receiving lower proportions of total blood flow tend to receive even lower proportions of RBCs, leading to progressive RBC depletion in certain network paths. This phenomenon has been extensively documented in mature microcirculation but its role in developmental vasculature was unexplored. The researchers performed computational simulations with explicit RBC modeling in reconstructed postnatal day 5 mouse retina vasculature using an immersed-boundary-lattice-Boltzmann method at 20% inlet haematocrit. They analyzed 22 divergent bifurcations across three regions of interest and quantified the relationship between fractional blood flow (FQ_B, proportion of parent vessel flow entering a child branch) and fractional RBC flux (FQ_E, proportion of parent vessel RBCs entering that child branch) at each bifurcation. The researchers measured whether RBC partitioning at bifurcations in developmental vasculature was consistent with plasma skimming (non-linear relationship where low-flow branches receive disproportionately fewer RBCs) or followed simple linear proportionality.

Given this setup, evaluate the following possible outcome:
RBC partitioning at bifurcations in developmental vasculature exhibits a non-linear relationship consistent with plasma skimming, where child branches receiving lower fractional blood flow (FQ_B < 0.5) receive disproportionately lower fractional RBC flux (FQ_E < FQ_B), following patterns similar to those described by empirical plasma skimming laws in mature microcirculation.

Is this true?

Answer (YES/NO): YES